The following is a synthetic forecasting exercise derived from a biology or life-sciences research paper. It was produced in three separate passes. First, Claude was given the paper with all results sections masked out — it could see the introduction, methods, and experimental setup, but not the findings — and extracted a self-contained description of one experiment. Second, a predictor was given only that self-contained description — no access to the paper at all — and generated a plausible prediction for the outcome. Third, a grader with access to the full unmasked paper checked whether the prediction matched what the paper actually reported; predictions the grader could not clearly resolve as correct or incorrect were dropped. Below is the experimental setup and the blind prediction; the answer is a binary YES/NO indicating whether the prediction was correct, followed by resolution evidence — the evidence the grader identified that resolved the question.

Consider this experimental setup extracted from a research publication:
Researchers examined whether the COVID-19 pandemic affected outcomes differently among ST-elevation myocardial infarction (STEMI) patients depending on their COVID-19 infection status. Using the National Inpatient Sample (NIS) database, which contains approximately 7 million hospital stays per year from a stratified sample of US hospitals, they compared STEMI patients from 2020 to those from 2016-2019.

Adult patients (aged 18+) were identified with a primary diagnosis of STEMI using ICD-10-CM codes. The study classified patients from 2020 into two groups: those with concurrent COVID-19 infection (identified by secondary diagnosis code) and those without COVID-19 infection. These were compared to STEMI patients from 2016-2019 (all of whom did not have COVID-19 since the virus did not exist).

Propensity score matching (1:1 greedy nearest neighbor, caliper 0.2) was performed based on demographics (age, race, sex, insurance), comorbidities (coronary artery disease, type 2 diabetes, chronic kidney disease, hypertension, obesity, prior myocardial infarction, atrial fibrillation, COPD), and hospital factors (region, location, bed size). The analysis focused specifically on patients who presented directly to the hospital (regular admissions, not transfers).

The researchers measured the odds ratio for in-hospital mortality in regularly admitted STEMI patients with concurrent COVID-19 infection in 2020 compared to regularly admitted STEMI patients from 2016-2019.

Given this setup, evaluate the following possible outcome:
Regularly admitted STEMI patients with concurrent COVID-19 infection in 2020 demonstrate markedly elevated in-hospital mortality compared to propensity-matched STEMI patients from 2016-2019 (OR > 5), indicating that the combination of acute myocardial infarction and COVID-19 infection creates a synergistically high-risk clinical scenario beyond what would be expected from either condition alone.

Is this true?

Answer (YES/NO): NO